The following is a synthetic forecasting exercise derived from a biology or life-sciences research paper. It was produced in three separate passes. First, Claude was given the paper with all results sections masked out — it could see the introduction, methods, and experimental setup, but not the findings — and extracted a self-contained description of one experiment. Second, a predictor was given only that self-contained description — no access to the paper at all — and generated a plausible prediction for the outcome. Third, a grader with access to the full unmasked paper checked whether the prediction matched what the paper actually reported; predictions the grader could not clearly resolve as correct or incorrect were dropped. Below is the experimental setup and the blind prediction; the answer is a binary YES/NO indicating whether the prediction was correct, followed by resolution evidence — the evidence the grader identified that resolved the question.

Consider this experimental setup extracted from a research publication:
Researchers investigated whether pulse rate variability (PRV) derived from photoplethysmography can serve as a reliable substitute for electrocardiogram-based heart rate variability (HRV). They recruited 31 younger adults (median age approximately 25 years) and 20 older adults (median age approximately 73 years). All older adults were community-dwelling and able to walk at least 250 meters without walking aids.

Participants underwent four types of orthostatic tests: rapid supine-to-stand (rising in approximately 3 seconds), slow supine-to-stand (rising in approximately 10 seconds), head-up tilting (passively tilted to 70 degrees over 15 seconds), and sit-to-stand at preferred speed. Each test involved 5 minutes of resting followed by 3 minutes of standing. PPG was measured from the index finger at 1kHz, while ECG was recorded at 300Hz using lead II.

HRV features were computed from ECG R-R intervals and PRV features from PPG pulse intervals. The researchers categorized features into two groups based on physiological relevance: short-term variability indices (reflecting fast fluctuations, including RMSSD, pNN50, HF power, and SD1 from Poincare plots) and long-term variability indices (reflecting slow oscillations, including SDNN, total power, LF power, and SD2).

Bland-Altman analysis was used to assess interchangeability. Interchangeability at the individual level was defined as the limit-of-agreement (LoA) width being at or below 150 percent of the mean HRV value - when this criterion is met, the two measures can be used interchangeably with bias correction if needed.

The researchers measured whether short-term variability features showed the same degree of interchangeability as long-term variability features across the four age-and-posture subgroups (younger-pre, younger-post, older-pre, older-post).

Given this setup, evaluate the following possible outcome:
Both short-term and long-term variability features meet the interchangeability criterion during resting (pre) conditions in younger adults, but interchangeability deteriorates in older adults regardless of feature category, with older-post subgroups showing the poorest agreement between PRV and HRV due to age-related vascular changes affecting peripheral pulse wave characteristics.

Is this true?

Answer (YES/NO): NO